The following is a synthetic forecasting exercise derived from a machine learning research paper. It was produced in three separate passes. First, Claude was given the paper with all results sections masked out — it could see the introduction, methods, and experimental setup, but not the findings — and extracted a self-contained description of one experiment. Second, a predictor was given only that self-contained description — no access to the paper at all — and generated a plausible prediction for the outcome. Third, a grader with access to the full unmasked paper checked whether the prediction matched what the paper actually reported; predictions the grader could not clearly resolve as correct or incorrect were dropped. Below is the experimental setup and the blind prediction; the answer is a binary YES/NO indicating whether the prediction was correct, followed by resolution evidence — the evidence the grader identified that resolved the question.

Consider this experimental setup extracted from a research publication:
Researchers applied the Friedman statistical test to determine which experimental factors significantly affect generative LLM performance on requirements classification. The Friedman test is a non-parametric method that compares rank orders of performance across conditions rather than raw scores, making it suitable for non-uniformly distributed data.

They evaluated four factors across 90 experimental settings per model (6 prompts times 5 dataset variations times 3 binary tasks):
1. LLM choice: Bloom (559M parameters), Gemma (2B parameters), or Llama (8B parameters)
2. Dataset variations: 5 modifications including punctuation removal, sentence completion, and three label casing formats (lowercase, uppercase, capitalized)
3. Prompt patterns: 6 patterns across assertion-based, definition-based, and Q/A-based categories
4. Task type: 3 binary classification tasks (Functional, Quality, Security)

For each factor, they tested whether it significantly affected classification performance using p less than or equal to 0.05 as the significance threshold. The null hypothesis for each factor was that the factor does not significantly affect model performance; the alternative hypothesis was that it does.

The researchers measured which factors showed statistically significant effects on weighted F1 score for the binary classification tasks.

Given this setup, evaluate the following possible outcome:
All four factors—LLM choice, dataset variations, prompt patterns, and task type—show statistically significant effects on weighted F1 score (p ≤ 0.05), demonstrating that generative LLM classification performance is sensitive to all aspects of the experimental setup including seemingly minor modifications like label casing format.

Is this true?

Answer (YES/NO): NO